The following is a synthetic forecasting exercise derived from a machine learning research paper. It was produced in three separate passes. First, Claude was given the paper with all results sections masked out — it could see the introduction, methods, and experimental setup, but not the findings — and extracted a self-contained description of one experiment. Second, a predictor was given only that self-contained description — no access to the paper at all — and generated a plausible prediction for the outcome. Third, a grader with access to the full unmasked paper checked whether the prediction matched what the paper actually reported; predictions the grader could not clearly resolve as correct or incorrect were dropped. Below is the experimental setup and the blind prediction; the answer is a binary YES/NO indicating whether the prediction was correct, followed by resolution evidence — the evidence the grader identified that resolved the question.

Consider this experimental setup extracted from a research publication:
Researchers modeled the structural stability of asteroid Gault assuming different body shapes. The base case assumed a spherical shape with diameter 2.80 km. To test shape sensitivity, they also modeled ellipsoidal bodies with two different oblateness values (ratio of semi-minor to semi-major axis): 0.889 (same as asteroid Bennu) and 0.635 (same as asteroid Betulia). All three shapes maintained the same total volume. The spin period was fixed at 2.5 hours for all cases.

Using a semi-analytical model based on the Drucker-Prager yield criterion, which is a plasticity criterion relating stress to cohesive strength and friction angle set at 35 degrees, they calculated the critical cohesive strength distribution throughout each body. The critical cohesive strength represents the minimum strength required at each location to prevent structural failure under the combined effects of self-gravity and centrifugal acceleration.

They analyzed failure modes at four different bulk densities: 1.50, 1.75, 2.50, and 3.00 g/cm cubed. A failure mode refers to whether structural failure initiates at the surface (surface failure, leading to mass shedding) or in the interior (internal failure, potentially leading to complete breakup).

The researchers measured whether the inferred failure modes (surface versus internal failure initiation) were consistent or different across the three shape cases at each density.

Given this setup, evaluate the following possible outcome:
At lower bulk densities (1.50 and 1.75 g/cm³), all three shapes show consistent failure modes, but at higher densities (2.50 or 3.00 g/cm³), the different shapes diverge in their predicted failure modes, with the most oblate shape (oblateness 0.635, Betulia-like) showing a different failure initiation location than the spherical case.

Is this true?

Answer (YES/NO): NO